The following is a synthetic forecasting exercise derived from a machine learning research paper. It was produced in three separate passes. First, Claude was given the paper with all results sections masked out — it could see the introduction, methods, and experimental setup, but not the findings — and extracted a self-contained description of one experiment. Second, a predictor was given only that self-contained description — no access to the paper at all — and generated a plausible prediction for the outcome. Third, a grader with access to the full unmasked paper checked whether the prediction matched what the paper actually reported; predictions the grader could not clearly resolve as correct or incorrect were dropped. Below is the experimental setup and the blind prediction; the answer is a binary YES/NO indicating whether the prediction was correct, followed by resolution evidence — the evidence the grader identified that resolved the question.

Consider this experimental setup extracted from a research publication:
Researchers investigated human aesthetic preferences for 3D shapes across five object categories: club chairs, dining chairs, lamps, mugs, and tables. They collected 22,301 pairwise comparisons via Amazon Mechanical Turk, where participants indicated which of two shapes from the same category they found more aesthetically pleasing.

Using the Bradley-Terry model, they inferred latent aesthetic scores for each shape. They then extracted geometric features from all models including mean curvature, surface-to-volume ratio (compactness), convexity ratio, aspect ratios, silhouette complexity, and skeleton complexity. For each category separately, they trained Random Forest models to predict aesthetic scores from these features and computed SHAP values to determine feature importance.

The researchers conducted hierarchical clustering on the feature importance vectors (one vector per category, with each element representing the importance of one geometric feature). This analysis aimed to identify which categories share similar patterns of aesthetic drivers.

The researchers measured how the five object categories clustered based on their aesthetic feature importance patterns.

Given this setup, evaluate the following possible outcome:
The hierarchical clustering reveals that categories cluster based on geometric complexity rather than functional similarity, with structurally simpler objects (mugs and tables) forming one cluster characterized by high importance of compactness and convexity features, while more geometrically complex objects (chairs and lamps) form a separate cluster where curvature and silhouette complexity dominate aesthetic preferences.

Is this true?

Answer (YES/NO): NO